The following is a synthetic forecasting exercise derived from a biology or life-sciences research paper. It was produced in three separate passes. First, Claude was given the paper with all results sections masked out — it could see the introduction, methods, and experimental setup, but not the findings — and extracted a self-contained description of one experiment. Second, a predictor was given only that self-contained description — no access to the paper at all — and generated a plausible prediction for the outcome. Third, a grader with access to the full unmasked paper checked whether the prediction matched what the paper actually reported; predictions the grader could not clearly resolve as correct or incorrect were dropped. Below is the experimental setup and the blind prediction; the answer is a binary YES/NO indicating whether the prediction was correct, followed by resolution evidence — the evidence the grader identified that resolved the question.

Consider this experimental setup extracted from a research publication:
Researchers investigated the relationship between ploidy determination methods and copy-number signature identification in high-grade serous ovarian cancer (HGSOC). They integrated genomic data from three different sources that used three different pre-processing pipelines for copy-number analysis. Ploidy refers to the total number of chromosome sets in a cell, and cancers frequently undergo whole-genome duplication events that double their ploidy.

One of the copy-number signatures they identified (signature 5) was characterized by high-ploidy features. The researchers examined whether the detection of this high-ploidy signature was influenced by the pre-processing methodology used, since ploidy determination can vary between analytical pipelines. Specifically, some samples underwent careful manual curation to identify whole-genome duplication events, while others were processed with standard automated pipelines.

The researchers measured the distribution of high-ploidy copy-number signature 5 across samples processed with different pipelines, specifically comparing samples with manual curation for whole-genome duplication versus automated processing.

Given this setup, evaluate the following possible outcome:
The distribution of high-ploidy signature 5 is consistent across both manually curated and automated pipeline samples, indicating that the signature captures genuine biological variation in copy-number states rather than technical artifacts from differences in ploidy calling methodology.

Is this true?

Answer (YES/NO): NO